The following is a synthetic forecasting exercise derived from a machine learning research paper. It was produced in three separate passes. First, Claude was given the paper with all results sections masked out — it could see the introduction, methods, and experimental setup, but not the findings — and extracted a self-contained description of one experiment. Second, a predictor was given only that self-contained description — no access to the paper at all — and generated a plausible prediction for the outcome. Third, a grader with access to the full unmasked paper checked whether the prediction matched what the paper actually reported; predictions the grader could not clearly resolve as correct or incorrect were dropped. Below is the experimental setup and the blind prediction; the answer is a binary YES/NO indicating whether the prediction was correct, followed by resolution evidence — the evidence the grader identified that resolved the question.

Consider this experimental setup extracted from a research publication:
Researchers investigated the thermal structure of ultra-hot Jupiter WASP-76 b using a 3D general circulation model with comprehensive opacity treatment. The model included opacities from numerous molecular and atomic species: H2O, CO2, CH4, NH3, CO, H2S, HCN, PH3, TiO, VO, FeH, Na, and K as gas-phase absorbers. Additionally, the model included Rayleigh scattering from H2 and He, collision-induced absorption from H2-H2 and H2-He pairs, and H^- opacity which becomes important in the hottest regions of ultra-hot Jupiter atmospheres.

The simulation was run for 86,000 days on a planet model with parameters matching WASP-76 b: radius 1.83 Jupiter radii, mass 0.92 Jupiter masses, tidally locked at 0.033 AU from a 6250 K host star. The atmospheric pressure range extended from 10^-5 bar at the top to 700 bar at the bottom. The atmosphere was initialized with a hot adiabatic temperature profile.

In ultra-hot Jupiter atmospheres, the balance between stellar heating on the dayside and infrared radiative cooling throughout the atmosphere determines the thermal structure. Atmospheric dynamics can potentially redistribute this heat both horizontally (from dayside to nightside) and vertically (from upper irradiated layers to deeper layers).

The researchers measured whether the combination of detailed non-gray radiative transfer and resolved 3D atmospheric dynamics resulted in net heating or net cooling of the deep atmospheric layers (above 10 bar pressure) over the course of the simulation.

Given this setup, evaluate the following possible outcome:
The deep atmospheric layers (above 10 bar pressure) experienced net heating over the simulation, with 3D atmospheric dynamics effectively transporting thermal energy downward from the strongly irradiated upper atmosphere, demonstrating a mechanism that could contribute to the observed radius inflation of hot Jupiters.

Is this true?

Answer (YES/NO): NO